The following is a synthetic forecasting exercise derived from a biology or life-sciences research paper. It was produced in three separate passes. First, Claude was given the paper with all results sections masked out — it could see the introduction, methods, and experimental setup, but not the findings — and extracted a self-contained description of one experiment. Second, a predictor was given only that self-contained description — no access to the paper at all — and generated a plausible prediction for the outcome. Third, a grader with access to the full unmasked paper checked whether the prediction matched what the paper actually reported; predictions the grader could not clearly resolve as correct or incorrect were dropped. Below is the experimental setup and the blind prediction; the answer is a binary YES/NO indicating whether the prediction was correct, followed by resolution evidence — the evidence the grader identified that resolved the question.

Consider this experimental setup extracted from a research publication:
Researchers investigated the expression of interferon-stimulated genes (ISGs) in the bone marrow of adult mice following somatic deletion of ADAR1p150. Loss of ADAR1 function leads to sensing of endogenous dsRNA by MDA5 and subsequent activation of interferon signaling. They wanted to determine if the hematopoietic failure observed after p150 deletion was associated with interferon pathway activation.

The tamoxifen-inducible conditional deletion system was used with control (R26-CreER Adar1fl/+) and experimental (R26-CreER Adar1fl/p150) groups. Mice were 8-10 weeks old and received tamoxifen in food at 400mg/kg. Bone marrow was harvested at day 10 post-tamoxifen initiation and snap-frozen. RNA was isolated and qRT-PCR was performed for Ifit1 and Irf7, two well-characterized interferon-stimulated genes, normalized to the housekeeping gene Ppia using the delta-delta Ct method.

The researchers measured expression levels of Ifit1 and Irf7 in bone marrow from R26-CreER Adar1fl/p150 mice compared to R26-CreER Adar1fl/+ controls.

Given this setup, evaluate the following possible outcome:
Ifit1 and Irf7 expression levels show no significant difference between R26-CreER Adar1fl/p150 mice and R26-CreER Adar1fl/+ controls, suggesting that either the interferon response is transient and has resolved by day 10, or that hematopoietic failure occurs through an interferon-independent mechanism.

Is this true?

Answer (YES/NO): NO